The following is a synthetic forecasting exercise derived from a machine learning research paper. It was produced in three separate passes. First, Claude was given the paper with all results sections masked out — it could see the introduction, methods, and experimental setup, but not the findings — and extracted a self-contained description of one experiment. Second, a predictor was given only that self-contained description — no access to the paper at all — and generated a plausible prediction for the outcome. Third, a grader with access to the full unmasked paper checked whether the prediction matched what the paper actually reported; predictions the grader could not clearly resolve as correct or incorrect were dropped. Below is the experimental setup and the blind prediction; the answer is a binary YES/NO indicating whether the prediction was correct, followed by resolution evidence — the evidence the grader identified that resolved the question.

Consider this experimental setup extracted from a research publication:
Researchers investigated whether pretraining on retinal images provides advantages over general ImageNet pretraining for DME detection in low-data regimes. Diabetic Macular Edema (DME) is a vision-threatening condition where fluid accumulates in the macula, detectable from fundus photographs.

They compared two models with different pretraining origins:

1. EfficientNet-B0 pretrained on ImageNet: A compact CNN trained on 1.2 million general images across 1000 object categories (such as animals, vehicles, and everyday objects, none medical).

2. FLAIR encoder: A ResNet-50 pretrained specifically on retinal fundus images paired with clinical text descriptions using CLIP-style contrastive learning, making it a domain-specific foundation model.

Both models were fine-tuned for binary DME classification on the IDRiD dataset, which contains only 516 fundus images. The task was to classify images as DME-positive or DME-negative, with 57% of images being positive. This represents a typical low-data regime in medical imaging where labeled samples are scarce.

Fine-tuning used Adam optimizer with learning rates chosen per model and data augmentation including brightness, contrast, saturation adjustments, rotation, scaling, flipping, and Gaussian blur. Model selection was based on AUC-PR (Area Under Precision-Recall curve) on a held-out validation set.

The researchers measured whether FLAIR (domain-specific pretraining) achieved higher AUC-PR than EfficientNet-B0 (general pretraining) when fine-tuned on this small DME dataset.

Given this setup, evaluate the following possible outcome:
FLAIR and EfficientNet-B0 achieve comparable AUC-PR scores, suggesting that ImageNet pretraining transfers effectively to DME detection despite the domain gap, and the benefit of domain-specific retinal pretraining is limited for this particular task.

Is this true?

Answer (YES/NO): NO